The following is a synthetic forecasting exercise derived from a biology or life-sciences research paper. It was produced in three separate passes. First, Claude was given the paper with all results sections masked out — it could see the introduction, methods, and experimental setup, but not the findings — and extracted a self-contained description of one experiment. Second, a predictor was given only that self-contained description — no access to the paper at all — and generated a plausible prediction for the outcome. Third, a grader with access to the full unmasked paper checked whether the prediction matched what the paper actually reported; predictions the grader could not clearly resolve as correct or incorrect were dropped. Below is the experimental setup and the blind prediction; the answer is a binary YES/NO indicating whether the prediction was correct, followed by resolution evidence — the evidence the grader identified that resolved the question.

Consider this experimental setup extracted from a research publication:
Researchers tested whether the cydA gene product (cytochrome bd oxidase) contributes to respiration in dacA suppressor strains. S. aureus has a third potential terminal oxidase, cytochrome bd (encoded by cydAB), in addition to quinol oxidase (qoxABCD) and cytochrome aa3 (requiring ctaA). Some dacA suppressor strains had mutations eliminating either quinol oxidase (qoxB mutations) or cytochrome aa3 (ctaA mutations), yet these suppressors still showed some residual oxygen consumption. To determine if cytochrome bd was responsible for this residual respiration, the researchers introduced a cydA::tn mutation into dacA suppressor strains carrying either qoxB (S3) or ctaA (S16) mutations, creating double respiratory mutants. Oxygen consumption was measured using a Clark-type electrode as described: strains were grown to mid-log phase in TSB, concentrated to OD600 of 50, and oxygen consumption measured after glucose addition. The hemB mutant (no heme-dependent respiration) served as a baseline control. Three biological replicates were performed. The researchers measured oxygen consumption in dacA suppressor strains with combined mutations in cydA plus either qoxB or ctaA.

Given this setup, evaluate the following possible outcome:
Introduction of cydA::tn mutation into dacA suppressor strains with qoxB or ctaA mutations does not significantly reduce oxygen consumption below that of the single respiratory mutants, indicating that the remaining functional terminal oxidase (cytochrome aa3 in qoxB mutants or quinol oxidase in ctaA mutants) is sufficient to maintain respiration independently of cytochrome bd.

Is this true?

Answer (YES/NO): NO